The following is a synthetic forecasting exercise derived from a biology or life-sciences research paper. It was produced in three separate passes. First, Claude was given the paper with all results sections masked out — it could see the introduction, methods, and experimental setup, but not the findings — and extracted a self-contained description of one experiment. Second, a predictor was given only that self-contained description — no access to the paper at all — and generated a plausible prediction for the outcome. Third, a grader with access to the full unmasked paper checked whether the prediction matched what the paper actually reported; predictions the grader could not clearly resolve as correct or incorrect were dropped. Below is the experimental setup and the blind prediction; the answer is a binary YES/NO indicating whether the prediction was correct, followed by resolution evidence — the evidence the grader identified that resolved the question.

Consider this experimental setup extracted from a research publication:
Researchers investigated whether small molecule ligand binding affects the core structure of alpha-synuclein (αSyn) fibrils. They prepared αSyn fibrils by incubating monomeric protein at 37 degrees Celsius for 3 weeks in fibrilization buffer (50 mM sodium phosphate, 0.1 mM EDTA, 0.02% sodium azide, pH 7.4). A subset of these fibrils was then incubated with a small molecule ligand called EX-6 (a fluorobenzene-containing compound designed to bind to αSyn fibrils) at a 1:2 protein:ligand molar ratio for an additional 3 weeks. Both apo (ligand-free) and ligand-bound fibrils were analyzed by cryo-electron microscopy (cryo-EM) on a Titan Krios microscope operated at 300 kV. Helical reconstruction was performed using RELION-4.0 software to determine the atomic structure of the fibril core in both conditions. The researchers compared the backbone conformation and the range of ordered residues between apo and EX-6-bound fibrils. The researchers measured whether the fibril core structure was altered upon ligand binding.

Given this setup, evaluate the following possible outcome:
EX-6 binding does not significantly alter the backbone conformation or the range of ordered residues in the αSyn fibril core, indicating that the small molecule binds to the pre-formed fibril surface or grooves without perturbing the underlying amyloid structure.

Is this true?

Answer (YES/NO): YES